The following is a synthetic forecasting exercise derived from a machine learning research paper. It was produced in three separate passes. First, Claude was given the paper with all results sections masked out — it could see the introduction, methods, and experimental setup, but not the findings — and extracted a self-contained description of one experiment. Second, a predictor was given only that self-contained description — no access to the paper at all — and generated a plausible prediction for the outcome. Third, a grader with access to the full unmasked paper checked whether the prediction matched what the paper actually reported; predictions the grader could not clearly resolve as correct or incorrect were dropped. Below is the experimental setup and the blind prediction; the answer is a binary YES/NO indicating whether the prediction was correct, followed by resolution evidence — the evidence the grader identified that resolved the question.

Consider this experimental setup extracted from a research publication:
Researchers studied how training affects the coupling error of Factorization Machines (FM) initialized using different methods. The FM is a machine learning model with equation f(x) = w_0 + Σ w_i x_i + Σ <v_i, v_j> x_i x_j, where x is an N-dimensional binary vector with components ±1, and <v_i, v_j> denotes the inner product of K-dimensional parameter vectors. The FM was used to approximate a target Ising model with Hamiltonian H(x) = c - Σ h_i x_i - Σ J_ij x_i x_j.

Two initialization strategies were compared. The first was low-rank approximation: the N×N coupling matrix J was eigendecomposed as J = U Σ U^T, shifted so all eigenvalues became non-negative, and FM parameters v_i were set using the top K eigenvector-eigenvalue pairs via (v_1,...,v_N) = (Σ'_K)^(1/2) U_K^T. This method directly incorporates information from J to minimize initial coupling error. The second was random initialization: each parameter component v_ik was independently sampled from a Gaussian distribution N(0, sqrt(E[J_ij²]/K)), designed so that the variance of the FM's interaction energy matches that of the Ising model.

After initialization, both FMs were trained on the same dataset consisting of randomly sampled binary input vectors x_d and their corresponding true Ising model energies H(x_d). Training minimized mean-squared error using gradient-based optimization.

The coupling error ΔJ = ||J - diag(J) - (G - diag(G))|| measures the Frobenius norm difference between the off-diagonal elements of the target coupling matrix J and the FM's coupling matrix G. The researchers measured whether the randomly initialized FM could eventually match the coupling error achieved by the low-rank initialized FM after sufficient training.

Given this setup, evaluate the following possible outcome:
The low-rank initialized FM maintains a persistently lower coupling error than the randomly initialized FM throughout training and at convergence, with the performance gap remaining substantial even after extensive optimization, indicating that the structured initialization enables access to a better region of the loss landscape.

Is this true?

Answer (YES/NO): YES